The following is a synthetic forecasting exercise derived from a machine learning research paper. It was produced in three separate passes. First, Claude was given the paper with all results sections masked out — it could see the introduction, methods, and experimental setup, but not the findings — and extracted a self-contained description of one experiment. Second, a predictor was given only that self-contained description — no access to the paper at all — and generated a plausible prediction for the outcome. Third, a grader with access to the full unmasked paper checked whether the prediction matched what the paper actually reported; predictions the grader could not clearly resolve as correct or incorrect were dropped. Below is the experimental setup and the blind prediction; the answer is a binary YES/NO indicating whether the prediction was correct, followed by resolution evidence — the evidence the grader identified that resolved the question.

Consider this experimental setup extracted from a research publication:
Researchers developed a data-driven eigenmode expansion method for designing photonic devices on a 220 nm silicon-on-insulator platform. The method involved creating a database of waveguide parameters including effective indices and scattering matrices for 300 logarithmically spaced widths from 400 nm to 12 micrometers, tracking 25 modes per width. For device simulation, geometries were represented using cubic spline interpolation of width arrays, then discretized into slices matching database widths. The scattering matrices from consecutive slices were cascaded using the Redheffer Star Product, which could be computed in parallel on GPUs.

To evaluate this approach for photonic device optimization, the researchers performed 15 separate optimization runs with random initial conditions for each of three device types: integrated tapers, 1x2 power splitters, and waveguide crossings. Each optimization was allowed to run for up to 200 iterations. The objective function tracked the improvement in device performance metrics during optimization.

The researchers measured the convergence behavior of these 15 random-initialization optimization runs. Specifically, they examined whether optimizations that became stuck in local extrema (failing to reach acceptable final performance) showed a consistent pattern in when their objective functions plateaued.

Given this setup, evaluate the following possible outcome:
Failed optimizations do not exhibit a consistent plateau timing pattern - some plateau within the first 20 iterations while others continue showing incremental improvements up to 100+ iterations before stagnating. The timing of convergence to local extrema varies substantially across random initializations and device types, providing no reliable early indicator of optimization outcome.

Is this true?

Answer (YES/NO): NO